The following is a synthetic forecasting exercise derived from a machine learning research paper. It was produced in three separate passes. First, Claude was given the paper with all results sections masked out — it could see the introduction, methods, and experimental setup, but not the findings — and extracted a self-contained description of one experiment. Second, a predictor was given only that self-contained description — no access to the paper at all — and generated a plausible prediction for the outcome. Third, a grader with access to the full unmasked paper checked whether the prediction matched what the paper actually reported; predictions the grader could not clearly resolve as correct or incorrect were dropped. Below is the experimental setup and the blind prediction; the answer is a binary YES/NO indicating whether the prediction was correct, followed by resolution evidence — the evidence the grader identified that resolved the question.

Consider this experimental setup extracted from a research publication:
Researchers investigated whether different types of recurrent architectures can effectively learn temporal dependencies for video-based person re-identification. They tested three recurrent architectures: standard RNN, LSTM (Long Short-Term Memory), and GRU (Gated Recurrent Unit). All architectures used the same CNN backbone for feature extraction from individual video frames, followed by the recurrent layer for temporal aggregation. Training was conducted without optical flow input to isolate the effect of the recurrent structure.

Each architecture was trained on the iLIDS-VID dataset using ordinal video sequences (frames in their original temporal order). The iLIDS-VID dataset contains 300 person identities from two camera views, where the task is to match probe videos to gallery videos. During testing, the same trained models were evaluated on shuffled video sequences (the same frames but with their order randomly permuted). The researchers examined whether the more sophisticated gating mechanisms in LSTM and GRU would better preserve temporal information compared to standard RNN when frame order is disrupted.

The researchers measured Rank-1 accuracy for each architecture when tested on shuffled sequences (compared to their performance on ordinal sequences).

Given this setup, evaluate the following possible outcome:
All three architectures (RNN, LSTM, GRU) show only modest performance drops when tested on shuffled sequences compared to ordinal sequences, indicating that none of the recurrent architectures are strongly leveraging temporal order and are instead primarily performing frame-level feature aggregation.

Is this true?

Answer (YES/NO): NO